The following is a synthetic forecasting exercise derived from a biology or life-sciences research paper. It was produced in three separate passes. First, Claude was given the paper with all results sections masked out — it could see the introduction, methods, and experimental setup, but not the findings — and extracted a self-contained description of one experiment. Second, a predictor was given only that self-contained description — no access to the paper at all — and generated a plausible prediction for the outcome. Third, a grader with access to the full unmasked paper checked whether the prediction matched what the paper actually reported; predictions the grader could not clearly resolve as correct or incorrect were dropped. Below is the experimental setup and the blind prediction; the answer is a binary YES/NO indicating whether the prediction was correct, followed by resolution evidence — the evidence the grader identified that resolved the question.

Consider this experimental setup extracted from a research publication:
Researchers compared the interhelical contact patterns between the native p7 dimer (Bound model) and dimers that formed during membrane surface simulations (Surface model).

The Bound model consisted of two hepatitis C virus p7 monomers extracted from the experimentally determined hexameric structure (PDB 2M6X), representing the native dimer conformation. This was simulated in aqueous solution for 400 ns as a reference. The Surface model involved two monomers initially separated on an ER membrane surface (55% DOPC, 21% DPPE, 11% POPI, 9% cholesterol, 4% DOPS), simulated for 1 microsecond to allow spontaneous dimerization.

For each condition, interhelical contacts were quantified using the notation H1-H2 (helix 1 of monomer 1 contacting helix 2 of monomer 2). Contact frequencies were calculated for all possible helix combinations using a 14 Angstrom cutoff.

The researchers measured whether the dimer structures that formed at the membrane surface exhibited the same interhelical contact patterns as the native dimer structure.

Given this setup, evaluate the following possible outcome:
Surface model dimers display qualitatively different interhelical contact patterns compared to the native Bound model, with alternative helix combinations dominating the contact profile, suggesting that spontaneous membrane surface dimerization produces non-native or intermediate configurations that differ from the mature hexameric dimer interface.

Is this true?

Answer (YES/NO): NO